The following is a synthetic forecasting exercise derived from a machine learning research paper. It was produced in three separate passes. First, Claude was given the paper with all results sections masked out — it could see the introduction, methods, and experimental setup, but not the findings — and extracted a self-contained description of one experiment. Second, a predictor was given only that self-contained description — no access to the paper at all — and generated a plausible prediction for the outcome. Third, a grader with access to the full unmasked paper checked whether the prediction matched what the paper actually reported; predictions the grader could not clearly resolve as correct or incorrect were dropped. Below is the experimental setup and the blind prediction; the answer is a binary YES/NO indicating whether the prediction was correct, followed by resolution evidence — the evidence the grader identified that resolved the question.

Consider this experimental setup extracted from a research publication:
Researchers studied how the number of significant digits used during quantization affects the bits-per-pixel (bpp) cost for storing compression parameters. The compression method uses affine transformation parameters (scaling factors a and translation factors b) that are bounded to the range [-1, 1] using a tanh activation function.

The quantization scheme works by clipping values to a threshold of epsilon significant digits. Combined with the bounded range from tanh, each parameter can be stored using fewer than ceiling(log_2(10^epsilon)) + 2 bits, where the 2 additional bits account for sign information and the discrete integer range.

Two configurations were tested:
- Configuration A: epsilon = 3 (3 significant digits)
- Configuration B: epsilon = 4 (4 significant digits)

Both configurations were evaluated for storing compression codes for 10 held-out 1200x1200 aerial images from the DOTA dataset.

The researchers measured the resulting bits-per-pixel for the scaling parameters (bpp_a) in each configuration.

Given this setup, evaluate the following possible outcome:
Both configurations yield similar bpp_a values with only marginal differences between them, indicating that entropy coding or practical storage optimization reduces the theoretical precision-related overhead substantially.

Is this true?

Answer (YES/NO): YES